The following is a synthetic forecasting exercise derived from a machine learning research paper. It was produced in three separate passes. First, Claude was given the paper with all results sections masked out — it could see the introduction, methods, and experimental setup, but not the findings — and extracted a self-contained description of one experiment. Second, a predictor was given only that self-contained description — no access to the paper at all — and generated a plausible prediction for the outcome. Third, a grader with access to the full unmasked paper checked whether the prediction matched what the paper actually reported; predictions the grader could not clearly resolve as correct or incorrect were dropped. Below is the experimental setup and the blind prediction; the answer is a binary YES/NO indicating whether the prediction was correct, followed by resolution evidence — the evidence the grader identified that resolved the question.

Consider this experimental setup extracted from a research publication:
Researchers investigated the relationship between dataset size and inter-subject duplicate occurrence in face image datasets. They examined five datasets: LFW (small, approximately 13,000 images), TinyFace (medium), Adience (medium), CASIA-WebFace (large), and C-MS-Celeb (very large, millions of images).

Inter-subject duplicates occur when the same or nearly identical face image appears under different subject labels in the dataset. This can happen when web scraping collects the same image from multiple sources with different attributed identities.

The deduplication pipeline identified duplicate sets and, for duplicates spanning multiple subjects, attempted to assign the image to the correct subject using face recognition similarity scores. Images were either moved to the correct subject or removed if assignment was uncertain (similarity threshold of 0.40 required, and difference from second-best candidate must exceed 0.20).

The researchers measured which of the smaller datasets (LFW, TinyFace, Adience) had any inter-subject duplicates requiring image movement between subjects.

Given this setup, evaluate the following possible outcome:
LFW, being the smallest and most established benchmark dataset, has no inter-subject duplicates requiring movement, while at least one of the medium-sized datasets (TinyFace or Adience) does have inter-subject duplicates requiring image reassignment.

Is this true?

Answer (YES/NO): NO